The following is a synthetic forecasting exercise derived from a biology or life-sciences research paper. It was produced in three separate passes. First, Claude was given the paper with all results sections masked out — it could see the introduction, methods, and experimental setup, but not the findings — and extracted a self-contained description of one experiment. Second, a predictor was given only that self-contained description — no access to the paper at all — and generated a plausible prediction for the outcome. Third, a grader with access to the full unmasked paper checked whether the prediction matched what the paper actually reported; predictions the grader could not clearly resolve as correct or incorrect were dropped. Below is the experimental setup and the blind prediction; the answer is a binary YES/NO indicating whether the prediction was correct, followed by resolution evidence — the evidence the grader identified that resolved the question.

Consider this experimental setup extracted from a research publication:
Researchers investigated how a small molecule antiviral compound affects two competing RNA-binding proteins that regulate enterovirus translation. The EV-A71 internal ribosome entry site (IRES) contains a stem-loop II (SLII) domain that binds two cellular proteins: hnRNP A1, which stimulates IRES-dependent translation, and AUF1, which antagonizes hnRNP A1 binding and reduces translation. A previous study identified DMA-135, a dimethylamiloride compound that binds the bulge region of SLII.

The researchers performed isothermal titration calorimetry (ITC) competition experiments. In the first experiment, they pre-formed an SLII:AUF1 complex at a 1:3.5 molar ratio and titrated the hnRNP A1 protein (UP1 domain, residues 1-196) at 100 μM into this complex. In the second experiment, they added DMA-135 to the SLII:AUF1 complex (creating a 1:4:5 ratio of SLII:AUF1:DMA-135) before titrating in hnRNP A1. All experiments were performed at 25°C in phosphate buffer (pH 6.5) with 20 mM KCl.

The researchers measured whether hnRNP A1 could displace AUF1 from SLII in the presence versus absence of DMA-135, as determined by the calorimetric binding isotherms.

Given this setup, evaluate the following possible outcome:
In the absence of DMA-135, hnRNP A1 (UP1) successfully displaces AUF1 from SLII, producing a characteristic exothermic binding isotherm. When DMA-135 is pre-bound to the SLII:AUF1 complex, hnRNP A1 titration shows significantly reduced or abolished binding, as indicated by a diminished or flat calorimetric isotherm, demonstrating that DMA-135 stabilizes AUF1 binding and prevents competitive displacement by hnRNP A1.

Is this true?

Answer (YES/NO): YES